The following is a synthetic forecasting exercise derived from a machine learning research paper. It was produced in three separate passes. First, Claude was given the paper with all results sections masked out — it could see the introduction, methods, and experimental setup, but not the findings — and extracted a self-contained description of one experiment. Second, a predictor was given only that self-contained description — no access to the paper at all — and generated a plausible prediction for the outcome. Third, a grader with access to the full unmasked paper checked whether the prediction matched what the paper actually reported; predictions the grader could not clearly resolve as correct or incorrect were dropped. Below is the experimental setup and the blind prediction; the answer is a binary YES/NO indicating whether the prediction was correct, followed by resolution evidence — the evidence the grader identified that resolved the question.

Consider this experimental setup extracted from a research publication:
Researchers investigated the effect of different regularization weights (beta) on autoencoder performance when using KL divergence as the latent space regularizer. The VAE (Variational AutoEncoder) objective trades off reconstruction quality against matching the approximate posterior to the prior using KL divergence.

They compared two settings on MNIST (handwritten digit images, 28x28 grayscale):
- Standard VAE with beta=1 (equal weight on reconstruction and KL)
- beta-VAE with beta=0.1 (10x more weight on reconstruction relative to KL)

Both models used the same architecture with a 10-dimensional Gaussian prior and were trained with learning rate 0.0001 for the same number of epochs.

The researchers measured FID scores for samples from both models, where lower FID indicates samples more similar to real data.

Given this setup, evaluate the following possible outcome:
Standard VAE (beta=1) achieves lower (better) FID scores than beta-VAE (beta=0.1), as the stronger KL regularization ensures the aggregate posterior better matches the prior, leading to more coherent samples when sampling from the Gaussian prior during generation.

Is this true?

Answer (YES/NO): YES